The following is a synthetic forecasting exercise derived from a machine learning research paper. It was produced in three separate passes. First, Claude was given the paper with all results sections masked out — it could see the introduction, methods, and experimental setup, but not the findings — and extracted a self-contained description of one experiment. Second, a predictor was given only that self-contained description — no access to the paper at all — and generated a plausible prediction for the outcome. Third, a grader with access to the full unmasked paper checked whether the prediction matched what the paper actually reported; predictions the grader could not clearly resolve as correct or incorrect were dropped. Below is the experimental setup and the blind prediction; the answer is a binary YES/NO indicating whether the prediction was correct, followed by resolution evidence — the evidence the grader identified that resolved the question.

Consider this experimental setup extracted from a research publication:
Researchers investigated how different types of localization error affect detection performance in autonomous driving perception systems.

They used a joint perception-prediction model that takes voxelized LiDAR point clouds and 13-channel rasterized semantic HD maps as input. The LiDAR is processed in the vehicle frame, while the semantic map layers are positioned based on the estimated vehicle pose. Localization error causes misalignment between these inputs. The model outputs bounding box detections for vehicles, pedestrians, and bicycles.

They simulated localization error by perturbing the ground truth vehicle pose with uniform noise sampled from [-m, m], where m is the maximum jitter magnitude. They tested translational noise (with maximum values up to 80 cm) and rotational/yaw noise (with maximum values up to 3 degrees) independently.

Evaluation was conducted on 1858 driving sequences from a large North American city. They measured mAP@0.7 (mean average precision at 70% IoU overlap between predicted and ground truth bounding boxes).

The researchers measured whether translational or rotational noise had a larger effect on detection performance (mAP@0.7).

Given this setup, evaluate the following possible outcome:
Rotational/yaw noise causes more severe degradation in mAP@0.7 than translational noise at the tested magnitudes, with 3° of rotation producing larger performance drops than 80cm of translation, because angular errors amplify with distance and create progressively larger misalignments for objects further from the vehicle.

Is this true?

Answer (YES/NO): YES